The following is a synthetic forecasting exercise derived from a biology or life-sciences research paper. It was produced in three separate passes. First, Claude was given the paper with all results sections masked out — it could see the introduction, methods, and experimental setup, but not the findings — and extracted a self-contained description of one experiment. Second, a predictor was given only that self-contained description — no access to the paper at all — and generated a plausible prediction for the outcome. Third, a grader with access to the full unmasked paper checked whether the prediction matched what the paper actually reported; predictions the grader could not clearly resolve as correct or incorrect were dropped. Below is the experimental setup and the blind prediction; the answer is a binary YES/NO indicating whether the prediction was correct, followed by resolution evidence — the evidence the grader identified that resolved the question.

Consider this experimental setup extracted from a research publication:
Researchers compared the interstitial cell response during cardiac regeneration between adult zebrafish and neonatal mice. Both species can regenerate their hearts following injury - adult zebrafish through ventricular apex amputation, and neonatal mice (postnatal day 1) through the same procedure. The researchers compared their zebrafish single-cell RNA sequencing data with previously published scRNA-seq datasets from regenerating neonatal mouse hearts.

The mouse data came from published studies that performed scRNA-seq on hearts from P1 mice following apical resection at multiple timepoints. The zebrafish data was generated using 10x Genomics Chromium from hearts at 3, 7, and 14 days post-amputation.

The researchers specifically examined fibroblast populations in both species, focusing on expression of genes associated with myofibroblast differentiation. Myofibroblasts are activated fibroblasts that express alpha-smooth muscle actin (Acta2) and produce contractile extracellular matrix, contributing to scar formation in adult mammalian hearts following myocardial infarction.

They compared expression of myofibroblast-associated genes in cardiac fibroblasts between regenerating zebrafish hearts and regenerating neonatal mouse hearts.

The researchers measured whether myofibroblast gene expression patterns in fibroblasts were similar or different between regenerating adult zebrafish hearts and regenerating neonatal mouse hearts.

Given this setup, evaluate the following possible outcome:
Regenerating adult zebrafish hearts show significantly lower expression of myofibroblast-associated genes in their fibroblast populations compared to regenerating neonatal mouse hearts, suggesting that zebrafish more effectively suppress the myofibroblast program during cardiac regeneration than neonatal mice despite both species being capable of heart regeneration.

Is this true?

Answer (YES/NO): YES